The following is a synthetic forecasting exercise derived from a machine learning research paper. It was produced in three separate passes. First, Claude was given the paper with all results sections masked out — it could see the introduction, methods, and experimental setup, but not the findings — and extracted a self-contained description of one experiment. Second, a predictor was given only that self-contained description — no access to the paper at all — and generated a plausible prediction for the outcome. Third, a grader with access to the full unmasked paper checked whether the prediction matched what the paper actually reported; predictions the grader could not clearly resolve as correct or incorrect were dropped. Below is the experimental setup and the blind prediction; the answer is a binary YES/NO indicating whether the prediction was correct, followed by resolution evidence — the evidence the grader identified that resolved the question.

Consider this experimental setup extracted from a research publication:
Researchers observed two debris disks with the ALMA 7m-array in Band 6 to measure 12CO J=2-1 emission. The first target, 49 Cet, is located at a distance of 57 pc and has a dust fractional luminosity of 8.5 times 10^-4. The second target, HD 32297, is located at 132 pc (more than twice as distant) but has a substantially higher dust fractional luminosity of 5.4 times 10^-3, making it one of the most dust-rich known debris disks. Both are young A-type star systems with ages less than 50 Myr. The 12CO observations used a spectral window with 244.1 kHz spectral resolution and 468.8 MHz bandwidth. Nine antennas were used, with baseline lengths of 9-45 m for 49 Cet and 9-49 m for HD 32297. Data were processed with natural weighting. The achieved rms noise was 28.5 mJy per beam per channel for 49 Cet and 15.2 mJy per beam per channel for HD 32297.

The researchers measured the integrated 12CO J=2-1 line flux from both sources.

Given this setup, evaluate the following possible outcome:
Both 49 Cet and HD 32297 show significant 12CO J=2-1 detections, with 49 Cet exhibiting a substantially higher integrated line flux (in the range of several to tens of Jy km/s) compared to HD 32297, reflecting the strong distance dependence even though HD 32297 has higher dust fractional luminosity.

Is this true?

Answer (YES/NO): YES